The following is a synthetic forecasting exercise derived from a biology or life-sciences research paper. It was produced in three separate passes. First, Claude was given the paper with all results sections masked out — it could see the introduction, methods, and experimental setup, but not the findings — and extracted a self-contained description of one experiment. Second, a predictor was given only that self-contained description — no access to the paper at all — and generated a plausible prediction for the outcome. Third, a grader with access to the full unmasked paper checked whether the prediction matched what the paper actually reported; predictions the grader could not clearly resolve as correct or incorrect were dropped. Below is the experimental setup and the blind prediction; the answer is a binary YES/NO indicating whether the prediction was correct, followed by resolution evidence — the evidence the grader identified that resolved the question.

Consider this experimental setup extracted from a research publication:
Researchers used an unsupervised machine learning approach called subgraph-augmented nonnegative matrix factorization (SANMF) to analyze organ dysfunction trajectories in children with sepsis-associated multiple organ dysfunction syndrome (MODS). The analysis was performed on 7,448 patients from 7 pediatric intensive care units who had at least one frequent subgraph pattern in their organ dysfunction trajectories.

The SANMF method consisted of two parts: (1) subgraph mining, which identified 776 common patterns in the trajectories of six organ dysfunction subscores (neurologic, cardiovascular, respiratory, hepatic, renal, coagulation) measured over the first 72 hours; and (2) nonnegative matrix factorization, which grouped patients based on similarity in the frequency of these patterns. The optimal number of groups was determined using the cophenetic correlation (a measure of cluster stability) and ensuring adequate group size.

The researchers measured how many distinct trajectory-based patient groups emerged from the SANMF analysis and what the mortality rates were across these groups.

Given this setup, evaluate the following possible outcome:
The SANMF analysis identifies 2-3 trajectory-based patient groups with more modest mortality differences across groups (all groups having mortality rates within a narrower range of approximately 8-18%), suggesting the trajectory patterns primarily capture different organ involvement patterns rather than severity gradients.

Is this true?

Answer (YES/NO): NO